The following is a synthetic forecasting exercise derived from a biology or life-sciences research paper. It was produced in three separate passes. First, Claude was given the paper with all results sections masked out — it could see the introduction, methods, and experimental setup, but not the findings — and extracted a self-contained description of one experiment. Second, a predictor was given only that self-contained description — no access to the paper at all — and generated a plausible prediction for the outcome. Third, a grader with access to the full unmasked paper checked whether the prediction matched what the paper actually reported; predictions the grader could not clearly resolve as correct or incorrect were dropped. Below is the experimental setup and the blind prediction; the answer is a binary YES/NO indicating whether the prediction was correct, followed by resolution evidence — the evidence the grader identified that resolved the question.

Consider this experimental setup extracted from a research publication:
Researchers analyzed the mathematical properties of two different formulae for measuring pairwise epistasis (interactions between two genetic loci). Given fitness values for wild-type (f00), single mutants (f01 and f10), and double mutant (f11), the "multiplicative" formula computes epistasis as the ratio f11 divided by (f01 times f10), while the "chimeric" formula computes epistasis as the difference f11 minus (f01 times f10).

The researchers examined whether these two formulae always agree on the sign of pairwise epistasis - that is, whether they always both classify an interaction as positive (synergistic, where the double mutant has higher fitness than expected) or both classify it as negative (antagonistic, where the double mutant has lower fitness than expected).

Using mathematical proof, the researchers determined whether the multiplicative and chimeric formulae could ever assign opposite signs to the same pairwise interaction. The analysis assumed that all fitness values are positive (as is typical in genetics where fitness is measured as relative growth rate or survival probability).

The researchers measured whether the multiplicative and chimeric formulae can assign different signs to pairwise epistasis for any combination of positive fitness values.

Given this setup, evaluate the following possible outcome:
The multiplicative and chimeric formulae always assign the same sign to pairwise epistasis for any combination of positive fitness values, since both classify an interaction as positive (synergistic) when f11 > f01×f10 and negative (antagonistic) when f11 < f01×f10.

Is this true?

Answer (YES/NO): YES